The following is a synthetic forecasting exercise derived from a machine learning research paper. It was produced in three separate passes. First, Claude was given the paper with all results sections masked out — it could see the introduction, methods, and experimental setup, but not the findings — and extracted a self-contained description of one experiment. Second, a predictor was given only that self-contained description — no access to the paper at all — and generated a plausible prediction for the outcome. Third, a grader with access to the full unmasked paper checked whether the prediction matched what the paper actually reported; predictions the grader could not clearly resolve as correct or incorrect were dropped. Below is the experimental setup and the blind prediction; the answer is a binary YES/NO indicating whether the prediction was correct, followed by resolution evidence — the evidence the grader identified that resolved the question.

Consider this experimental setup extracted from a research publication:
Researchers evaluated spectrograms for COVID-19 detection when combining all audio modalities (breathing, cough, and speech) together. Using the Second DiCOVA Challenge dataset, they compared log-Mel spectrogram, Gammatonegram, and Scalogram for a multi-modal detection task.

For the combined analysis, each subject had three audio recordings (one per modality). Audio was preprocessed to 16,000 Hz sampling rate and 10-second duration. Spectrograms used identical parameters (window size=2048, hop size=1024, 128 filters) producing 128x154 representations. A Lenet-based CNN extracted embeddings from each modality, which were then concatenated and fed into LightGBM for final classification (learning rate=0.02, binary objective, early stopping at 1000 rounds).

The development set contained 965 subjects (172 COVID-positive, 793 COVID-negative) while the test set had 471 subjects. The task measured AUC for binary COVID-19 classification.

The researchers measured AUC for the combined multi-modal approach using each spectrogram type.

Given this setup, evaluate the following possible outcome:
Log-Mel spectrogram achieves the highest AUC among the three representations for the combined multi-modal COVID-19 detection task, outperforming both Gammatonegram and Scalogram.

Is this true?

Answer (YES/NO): YES